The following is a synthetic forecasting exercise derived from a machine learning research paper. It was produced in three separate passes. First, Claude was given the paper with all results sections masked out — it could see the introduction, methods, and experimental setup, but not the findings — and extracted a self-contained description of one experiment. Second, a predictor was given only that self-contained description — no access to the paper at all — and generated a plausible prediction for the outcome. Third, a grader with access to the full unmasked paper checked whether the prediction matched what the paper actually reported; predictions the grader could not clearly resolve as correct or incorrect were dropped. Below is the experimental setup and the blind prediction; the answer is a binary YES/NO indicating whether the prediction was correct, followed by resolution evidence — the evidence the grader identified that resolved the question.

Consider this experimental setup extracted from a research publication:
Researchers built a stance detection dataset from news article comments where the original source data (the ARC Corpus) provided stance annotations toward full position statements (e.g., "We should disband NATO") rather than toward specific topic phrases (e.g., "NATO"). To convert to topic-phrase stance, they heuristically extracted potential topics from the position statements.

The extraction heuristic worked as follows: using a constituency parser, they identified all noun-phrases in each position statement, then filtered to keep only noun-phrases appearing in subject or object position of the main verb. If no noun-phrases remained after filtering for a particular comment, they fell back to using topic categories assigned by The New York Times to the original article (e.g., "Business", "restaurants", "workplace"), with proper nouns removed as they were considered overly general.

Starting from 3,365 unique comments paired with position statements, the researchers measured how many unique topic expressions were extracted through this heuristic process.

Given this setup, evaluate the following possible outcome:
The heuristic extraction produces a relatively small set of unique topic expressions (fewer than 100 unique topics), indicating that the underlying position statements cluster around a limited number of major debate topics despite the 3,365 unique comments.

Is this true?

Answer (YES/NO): NO